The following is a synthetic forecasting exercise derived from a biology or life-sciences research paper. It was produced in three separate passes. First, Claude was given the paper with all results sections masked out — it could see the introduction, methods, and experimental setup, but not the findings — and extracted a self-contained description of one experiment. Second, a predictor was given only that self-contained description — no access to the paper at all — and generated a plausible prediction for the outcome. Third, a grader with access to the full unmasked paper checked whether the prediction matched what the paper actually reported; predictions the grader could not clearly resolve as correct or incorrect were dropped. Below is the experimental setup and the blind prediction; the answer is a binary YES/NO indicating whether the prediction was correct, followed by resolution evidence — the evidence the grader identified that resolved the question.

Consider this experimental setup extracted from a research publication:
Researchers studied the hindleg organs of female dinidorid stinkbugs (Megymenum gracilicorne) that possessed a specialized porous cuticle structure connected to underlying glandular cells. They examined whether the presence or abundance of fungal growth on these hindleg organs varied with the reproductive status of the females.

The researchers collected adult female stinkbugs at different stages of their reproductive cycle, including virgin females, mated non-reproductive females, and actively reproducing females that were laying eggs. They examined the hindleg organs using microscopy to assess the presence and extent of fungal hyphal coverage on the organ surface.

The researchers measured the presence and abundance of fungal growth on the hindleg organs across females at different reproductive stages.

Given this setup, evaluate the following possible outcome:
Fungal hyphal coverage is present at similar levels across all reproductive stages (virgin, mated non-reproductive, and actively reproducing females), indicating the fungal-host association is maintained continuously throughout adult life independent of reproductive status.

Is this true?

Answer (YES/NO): NO